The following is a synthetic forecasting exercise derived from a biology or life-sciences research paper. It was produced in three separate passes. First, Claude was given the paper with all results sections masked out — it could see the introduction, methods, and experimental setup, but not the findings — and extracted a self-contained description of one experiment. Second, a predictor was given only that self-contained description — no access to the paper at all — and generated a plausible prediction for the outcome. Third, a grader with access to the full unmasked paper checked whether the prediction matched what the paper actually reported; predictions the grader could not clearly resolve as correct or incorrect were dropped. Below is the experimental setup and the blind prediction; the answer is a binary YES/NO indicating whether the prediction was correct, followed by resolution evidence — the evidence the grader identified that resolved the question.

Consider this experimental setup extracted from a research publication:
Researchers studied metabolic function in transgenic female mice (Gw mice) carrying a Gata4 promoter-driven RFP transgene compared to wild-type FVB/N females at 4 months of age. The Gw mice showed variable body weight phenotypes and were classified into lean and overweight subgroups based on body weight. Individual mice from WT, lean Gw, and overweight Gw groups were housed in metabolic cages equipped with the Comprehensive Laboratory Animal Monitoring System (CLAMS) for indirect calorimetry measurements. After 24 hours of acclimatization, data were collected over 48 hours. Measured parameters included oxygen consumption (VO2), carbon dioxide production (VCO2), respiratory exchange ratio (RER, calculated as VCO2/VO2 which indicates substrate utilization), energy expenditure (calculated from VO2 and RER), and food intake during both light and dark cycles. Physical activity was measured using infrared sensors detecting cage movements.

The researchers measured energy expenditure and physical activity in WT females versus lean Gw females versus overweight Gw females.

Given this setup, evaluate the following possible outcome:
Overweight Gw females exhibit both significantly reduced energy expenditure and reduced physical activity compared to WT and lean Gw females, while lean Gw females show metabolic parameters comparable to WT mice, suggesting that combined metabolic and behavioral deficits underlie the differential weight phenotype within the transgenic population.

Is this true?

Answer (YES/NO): NO